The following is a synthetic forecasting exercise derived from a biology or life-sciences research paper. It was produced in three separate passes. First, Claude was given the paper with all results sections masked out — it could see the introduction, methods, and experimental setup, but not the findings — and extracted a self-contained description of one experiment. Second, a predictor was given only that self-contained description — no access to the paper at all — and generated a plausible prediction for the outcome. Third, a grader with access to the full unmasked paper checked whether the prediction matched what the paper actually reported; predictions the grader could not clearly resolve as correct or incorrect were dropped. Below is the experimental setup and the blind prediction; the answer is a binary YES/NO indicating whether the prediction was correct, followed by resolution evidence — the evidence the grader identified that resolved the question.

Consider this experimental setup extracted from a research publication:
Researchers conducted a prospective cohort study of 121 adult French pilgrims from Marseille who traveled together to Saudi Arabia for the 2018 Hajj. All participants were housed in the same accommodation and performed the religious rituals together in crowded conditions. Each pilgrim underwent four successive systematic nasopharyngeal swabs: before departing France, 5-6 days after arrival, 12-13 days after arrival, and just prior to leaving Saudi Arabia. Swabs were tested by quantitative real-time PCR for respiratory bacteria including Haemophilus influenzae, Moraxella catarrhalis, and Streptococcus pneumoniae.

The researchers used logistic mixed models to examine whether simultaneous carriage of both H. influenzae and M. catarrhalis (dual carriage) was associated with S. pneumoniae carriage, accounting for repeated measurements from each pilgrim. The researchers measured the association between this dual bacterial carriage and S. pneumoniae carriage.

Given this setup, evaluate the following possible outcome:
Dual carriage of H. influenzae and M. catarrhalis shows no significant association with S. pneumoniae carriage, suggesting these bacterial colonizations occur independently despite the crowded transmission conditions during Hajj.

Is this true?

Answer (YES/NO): NO